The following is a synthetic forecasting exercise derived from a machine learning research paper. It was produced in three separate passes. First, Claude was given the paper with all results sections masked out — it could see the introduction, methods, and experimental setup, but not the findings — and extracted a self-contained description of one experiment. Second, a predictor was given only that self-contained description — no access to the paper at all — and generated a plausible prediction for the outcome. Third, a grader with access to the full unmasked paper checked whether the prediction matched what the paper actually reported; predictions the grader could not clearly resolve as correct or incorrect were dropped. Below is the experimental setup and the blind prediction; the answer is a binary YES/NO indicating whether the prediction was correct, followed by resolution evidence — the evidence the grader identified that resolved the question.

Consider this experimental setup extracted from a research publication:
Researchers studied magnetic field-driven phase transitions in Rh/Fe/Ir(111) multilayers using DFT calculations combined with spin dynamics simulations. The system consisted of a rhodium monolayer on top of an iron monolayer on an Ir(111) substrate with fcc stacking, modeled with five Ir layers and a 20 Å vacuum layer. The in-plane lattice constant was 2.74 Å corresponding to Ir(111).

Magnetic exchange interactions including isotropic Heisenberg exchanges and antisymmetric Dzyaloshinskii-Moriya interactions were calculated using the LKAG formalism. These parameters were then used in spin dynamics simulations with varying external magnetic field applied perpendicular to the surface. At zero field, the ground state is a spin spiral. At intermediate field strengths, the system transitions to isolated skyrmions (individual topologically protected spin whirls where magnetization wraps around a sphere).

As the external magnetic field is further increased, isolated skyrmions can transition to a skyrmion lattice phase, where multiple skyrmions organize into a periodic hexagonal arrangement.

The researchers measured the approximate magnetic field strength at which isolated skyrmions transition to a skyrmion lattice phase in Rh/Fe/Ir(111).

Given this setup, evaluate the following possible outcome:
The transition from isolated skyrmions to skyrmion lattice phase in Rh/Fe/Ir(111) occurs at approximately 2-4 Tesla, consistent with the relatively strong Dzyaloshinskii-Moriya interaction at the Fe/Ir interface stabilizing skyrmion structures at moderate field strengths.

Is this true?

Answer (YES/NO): NO